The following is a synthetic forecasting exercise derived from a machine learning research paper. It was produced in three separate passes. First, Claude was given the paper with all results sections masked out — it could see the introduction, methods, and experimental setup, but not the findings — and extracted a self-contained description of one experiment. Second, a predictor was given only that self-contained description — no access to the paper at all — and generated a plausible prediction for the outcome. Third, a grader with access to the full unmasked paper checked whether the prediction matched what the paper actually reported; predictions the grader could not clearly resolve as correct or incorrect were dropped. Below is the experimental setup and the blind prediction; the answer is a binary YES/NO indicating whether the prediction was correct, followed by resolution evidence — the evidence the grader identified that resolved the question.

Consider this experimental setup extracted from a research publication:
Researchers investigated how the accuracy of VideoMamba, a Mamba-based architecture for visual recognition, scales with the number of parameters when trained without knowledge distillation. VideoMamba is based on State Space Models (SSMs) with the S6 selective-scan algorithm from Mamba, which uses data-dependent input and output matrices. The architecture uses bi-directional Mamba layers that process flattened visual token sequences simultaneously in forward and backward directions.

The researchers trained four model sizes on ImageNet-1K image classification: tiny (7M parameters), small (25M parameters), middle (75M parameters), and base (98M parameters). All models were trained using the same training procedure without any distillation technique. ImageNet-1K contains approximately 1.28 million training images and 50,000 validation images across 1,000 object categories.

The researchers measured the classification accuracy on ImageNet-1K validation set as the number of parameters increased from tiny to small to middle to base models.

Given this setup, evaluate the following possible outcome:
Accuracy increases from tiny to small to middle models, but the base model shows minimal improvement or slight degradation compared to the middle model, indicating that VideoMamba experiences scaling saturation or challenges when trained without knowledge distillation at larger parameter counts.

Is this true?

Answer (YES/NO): YES